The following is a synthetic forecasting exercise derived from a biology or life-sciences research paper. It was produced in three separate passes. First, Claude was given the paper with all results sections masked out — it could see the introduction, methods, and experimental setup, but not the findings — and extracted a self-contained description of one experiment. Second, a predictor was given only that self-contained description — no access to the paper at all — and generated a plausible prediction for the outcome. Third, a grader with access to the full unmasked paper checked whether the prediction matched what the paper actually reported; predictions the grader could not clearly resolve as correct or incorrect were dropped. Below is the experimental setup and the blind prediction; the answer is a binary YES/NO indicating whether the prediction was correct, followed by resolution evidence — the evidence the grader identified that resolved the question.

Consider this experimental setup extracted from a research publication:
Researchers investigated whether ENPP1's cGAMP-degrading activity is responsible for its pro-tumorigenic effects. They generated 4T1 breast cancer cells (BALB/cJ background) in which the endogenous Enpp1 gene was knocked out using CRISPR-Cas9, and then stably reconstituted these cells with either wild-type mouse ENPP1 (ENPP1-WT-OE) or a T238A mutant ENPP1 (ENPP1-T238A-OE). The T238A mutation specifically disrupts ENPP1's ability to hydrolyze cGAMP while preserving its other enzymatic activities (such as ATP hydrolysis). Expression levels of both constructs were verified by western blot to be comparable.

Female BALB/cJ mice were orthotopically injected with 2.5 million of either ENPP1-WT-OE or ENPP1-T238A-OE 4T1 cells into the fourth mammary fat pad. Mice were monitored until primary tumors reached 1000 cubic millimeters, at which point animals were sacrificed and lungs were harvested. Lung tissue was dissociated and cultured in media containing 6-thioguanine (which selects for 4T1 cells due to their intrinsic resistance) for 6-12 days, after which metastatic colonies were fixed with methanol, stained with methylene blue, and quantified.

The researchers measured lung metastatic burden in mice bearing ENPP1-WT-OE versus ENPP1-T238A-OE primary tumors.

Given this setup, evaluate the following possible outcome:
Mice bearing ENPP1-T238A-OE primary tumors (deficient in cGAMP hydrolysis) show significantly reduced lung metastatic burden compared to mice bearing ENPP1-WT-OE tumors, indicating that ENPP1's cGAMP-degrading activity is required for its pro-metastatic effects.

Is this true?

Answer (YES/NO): YES